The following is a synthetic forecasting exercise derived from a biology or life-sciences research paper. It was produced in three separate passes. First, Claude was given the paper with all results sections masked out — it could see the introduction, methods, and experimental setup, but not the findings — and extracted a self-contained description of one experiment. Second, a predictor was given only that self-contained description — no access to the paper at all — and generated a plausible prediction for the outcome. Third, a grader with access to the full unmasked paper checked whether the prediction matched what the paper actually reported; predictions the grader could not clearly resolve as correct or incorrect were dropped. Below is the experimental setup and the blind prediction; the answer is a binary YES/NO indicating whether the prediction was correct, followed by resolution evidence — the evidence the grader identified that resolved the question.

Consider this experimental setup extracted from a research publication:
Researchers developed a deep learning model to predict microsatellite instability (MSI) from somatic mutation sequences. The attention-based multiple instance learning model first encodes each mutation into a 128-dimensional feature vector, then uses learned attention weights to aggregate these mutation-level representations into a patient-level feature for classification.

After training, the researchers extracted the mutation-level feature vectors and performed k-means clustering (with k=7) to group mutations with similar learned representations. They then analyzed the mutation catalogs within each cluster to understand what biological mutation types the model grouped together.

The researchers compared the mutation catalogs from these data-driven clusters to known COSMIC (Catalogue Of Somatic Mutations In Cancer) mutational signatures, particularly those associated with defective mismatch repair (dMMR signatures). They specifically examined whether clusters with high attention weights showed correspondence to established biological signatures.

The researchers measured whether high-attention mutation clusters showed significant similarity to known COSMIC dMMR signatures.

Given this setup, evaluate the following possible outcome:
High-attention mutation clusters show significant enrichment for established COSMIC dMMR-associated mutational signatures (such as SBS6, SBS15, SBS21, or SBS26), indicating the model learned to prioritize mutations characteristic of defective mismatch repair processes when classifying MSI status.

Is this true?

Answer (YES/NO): NO